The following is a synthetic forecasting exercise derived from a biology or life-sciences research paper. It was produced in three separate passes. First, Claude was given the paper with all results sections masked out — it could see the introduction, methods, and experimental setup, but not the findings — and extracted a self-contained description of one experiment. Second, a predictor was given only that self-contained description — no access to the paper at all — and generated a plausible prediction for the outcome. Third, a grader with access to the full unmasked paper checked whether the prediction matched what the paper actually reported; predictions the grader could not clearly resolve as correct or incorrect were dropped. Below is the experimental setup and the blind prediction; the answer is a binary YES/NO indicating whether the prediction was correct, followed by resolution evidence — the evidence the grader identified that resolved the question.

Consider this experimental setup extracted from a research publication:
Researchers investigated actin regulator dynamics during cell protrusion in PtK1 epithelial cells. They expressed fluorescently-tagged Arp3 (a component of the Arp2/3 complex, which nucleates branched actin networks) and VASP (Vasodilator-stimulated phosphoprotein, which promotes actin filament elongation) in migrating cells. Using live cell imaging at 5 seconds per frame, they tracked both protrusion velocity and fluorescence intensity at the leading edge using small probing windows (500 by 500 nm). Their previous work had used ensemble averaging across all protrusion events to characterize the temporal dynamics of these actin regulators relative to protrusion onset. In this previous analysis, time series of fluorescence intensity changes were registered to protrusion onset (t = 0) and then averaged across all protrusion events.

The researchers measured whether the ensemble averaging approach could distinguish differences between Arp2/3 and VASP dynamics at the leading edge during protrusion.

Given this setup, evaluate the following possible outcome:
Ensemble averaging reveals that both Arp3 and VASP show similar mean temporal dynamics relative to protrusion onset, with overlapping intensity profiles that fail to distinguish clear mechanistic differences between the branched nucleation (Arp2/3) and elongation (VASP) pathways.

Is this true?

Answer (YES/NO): YES